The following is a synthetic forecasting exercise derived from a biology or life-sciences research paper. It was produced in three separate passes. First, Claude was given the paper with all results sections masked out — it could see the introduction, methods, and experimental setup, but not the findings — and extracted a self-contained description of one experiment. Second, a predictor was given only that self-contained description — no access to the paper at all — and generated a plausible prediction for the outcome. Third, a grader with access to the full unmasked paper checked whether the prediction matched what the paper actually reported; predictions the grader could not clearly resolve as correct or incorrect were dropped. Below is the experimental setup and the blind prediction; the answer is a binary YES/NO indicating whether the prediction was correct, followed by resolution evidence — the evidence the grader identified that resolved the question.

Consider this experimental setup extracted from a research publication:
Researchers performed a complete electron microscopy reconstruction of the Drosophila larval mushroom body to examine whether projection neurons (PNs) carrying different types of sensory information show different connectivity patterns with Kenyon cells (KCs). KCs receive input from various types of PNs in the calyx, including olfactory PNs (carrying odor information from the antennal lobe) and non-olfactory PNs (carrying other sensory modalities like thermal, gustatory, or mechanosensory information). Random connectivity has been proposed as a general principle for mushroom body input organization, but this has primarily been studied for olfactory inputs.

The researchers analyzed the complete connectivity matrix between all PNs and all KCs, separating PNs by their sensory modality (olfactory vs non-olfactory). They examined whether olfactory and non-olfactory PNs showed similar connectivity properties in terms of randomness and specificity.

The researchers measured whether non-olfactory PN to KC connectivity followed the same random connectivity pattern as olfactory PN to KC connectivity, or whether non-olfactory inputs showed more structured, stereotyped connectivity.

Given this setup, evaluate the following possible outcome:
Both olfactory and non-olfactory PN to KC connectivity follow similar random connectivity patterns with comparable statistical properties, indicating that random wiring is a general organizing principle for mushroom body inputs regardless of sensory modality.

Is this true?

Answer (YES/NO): NO